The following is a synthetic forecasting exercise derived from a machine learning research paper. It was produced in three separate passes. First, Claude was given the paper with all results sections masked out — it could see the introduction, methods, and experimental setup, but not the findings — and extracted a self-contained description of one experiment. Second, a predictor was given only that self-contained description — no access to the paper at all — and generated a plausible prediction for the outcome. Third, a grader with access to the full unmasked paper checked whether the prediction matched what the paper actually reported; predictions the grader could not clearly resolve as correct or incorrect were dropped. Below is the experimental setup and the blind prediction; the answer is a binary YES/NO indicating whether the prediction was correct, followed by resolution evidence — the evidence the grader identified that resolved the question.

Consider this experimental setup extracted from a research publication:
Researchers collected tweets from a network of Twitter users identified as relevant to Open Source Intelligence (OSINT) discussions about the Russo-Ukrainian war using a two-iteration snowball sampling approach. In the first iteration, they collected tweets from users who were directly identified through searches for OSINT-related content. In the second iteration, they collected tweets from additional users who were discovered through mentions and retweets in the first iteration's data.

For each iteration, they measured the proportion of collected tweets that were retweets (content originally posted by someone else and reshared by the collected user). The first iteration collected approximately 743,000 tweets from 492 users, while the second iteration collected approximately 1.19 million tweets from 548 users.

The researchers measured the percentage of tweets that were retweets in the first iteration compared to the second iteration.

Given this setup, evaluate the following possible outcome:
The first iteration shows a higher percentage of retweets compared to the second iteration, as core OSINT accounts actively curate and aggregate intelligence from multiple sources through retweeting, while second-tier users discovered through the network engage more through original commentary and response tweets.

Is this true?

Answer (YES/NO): YES